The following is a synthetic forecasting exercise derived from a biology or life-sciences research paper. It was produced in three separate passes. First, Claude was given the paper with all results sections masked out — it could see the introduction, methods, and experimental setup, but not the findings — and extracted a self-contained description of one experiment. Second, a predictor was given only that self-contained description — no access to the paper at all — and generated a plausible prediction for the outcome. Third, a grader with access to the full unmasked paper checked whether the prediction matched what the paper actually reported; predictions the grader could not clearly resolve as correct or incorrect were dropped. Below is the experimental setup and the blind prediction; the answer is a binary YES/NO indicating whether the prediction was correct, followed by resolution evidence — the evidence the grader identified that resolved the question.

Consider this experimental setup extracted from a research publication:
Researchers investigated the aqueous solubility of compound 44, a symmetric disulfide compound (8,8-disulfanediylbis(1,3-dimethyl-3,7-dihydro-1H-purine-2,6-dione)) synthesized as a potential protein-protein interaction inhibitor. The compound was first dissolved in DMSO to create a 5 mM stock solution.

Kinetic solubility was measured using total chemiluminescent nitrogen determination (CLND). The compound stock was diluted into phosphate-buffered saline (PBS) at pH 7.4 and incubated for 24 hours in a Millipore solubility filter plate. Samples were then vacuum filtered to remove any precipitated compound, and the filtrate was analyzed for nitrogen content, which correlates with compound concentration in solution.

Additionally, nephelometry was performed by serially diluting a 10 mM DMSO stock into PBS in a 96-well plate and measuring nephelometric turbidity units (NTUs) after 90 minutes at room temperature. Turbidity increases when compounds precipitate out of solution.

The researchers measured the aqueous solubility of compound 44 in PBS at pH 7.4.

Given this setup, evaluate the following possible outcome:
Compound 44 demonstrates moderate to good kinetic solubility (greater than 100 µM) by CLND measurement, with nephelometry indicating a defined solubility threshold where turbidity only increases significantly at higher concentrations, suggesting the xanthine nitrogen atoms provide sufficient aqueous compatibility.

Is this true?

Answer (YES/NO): NO